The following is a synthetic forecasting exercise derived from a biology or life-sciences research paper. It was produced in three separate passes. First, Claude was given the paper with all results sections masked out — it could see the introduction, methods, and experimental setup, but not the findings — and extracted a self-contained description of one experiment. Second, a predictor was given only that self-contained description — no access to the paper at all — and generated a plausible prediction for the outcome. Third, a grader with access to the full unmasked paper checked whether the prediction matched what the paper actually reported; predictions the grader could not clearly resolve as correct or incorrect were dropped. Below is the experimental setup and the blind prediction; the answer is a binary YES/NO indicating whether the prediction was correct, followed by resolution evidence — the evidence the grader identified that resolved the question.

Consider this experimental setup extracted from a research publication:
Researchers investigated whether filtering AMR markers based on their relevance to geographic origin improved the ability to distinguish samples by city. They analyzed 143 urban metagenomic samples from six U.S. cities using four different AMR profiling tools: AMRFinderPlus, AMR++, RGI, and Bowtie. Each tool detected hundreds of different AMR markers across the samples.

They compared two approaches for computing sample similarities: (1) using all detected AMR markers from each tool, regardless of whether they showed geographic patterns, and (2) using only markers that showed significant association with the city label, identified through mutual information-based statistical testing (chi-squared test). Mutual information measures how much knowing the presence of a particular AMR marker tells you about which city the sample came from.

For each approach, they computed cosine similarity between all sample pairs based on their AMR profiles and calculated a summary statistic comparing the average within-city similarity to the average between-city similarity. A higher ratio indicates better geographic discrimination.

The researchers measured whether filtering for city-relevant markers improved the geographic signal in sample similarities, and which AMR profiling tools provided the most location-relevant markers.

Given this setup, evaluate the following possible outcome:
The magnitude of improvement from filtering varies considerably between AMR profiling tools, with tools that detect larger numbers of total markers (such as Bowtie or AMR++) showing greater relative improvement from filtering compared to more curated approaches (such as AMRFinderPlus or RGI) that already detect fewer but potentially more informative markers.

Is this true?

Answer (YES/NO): NO